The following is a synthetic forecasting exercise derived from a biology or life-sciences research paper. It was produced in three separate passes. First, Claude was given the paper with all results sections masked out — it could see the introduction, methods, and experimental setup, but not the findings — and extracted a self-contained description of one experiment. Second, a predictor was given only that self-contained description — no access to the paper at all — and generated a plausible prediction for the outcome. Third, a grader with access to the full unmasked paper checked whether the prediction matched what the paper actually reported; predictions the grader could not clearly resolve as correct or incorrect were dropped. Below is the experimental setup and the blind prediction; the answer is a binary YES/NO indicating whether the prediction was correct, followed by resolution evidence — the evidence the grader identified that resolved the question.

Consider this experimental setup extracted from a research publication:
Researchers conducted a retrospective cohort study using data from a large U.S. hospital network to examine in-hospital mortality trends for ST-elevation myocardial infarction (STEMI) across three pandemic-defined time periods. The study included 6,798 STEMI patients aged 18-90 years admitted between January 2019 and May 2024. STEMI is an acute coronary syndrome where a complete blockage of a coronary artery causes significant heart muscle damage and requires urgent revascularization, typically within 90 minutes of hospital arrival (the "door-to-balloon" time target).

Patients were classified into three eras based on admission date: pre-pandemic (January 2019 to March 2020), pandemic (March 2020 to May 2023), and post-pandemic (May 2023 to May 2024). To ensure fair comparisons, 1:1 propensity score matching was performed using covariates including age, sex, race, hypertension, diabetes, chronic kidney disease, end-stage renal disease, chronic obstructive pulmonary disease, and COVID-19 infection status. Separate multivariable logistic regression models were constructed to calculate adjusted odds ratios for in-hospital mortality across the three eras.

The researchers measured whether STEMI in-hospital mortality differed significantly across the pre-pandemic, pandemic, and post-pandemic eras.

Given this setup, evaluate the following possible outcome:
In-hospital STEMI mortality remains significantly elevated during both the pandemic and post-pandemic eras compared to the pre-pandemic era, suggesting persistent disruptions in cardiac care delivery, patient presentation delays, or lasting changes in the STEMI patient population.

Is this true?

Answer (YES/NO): NO